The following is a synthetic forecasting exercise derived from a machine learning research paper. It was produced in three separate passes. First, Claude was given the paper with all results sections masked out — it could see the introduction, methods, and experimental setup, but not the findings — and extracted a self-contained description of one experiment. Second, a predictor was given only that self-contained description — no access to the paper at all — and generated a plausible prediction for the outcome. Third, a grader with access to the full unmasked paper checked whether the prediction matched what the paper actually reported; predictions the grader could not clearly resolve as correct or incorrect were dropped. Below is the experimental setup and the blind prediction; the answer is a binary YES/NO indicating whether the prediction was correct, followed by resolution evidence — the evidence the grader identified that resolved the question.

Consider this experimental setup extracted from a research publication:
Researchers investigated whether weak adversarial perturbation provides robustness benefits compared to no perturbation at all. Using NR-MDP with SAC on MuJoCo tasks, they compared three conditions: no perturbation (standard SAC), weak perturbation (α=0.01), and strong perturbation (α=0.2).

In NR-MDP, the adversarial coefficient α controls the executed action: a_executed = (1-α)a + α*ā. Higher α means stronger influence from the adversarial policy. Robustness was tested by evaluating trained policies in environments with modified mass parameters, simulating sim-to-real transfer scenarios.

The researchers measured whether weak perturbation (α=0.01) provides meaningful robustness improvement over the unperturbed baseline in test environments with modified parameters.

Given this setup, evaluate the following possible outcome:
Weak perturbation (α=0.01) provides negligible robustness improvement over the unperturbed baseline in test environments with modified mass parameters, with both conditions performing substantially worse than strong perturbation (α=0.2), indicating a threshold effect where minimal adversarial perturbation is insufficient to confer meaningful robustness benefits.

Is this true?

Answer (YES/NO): YES